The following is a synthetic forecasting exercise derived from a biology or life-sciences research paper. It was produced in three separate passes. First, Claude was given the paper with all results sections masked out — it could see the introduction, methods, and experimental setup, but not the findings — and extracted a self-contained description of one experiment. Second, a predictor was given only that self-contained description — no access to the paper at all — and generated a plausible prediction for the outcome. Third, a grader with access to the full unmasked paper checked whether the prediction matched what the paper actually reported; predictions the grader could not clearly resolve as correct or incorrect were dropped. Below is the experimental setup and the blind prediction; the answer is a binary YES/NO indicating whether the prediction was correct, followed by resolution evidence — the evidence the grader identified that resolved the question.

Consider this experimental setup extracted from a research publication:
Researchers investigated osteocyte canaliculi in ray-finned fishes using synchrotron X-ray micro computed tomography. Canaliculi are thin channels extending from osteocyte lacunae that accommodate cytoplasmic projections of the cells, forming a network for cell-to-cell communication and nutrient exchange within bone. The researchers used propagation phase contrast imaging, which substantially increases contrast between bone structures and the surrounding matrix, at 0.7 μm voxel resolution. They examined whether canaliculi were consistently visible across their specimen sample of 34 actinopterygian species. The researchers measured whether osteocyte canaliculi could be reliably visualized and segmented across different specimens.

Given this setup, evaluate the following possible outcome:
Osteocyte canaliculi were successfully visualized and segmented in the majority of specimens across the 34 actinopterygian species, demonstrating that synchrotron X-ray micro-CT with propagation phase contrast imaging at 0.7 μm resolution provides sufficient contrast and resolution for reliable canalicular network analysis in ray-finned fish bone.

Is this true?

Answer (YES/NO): NO